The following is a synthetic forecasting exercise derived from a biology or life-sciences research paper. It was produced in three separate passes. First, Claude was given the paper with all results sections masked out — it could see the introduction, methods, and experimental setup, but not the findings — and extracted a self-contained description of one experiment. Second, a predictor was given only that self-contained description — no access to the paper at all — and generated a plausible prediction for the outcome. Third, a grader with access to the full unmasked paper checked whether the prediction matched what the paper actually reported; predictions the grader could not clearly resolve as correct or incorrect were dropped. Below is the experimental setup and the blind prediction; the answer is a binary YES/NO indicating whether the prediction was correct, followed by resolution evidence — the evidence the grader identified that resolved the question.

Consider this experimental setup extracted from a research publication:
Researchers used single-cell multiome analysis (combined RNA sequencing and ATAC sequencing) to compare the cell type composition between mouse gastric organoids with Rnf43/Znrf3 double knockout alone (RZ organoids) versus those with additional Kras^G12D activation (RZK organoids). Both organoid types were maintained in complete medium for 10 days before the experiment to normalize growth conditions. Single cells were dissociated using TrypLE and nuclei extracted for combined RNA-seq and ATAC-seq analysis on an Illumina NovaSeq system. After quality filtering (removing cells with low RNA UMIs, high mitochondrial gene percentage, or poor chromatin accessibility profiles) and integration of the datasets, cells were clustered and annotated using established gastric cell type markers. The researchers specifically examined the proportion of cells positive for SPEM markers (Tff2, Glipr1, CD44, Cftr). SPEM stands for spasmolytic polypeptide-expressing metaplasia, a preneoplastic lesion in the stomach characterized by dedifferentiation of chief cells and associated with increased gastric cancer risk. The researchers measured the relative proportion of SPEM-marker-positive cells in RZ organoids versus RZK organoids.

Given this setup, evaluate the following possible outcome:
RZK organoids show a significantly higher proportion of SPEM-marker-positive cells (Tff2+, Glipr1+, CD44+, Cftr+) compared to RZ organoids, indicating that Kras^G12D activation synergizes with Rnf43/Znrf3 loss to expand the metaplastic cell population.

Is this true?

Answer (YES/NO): NO